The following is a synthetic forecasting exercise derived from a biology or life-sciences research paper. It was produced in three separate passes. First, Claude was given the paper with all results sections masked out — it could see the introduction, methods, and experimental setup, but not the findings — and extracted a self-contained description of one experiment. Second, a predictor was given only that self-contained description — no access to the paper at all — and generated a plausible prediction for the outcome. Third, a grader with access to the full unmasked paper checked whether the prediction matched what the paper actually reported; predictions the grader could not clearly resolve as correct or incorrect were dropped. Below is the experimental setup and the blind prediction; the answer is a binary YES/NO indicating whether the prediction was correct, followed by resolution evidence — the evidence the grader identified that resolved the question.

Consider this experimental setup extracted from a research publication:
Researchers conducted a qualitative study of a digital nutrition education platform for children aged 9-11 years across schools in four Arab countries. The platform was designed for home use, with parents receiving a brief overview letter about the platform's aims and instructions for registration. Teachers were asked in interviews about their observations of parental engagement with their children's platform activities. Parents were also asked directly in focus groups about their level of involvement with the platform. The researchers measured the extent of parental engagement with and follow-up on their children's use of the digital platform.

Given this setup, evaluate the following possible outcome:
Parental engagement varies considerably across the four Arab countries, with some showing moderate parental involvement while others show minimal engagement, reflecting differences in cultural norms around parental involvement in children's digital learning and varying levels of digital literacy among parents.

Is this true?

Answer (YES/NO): NO